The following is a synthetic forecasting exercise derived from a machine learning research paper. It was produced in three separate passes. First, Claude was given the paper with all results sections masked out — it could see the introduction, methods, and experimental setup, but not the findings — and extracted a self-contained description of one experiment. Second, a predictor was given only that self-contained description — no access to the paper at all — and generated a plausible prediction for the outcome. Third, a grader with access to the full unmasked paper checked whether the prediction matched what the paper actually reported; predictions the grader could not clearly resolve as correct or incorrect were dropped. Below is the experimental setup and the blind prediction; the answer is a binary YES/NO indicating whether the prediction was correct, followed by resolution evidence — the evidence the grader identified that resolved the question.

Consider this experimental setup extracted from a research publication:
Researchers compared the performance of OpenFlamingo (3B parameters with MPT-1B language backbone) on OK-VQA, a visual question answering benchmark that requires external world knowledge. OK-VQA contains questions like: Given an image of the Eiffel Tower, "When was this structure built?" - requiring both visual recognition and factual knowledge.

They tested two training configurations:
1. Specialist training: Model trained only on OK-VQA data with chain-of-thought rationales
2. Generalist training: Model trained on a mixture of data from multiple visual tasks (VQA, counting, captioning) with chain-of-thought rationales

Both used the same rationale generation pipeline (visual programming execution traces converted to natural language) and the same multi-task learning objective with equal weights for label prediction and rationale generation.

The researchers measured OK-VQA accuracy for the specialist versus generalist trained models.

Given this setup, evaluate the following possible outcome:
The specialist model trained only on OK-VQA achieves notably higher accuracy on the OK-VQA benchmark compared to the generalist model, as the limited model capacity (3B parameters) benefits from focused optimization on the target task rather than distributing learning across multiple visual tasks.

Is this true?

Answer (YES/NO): YES